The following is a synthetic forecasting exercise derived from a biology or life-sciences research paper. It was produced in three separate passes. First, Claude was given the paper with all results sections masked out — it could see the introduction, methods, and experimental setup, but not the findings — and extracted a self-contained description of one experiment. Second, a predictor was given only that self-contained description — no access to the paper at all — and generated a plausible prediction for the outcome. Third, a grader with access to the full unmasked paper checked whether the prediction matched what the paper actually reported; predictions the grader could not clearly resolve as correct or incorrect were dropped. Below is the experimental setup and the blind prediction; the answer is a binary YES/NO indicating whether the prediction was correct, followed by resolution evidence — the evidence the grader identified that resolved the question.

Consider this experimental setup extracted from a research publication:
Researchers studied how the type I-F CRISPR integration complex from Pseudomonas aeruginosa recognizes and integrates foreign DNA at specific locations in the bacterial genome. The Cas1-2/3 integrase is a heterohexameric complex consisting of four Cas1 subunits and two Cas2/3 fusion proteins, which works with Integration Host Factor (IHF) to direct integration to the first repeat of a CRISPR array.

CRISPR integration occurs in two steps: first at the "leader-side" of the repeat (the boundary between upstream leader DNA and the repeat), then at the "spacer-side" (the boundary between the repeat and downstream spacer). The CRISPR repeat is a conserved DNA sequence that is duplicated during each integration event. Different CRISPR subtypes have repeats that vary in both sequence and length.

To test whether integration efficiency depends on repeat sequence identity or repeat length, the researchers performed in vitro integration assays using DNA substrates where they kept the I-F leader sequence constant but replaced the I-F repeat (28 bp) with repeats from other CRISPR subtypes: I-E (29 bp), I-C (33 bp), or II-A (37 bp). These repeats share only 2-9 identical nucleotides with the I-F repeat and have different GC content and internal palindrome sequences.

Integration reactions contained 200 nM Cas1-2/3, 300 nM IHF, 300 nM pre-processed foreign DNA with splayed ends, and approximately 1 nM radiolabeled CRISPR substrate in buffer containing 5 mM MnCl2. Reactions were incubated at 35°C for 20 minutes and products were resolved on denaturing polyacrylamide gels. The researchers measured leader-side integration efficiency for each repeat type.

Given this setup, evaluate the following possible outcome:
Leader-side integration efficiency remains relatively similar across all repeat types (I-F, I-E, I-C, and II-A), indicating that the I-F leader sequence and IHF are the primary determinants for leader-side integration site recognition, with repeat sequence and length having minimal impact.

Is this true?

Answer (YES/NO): NO